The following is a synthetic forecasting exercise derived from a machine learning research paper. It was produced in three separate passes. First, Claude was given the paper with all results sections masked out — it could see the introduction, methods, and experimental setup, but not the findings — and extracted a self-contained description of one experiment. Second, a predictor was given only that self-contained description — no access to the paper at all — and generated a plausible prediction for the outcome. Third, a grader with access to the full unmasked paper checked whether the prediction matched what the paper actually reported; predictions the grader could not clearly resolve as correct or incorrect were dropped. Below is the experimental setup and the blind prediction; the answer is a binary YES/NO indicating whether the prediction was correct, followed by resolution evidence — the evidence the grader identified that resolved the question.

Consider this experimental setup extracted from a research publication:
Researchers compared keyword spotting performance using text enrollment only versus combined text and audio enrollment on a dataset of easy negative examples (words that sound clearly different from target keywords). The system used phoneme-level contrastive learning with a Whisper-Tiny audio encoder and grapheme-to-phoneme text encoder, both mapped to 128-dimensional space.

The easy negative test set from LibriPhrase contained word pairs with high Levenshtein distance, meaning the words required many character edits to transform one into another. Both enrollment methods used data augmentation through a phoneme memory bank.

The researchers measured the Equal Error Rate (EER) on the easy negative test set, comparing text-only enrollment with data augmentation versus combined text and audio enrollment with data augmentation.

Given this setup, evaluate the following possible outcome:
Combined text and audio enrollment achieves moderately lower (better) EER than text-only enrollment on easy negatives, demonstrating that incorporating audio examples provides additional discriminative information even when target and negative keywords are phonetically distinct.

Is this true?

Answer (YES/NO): YES